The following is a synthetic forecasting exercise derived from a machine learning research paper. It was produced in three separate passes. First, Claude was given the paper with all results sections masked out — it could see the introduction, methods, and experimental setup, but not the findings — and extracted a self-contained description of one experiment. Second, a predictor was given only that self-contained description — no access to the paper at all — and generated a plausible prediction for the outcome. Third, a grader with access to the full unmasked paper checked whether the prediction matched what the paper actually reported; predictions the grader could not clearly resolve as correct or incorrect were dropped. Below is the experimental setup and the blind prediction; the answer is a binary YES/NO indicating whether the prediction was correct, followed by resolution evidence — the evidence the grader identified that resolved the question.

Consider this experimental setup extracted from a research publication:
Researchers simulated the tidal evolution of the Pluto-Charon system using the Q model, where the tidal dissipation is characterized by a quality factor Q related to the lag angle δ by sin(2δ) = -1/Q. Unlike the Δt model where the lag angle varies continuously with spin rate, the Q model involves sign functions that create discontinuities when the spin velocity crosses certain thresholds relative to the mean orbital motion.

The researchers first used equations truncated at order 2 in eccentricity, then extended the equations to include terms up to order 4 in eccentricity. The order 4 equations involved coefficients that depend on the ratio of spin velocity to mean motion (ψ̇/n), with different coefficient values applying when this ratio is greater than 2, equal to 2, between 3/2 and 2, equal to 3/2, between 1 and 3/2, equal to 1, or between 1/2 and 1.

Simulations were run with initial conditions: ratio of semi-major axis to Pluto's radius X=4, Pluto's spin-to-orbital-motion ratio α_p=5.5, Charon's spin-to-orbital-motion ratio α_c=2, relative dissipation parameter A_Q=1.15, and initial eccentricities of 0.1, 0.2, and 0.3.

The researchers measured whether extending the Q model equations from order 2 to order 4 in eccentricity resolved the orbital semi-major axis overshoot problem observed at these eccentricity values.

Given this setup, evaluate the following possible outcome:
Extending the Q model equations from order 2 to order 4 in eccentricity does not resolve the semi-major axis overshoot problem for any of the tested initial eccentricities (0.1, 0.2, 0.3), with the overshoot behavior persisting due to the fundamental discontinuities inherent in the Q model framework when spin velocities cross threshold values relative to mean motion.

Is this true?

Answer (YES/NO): NO